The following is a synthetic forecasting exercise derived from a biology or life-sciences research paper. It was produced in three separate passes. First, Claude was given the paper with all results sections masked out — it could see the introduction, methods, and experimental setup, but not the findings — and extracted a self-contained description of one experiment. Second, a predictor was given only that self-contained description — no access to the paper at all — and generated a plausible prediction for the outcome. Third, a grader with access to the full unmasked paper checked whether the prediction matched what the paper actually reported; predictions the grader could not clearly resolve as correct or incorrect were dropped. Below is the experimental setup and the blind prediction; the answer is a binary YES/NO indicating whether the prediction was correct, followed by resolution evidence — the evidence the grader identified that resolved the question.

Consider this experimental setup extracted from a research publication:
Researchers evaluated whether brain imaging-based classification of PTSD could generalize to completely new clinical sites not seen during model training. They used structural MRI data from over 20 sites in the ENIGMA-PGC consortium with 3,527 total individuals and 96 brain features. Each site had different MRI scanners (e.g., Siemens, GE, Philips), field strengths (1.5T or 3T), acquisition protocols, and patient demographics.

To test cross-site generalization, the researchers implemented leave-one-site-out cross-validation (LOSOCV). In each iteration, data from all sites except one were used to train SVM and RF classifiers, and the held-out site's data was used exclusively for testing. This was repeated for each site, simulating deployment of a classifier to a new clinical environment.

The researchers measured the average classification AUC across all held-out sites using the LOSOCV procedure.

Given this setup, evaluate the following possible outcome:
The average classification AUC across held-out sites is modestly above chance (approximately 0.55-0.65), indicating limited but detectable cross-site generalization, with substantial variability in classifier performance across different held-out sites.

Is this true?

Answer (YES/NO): NO